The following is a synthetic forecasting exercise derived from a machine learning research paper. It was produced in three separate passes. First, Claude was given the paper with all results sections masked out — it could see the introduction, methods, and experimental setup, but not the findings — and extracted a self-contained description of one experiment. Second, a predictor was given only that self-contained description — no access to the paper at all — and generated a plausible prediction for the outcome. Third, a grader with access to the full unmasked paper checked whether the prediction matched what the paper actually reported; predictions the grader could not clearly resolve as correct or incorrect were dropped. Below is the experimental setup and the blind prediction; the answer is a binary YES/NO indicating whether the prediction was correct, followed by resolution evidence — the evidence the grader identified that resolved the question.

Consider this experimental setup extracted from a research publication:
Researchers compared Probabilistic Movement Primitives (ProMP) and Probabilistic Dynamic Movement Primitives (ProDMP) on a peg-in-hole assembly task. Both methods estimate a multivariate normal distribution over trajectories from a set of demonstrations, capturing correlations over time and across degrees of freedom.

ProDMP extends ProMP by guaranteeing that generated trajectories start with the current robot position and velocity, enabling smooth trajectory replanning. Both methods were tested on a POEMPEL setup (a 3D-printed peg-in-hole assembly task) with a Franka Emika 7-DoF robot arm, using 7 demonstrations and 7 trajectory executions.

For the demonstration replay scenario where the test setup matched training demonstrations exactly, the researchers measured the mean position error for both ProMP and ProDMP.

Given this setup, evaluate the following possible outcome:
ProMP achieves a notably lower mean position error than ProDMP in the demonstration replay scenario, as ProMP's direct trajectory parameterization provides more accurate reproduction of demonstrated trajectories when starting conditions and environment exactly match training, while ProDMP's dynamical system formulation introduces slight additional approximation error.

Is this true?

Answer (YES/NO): NO